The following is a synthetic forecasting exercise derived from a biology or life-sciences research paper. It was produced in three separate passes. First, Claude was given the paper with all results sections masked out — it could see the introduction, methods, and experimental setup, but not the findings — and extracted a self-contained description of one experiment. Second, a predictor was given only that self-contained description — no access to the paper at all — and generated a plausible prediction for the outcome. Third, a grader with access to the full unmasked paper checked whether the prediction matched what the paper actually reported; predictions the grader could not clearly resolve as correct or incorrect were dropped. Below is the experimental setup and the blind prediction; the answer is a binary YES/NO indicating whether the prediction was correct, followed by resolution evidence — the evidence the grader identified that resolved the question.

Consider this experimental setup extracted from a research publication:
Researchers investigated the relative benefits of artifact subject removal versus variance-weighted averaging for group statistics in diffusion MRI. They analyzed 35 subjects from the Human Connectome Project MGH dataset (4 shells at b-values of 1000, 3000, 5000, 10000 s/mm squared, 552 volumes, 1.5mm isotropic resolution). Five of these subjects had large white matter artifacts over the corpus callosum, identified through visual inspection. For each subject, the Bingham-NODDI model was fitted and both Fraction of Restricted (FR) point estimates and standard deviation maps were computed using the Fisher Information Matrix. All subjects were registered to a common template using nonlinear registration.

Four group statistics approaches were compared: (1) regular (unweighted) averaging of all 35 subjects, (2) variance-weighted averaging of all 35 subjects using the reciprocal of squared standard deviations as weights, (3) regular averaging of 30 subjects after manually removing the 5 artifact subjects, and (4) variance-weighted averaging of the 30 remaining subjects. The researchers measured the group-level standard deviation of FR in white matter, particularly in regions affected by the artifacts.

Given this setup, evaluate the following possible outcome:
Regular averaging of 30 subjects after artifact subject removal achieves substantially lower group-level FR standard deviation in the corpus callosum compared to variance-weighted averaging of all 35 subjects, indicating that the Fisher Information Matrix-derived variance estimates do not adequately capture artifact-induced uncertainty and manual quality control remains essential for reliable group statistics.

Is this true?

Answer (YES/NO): NO